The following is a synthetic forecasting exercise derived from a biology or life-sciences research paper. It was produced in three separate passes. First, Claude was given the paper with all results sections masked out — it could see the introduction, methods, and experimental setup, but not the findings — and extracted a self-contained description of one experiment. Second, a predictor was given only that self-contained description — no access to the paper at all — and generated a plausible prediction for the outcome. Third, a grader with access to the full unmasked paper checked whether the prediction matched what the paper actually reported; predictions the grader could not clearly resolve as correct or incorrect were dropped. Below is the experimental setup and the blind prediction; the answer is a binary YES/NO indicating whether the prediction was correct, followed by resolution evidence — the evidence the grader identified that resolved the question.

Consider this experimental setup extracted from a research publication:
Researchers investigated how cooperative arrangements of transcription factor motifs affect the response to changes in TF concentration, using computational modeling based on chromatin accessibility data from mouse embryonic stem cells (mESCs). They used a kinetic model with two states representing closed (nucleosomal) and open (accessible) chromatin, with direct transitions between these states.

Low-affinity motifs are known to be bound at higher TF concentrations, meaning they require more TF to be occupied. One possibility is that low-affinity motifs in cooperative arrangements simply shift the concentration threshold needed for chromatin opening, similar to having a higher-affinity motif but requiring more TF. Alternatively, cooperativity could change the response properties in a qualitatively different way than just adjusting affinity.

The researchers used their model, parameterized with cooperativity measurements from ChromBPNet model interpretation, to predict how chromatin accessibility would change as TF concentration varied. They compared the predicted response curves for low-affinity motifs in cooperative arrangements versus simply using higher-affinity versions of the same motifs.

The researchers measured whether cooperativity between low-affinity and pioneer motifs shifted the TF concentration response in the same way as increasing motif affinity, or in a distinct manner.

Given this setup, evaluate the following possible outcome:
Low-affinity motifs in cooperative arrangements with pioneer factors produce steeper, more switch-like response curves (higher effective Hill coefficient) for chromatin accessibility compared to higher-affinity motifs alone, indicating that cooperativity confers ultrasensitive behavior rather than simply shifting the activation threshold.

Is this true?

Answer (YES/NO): NO